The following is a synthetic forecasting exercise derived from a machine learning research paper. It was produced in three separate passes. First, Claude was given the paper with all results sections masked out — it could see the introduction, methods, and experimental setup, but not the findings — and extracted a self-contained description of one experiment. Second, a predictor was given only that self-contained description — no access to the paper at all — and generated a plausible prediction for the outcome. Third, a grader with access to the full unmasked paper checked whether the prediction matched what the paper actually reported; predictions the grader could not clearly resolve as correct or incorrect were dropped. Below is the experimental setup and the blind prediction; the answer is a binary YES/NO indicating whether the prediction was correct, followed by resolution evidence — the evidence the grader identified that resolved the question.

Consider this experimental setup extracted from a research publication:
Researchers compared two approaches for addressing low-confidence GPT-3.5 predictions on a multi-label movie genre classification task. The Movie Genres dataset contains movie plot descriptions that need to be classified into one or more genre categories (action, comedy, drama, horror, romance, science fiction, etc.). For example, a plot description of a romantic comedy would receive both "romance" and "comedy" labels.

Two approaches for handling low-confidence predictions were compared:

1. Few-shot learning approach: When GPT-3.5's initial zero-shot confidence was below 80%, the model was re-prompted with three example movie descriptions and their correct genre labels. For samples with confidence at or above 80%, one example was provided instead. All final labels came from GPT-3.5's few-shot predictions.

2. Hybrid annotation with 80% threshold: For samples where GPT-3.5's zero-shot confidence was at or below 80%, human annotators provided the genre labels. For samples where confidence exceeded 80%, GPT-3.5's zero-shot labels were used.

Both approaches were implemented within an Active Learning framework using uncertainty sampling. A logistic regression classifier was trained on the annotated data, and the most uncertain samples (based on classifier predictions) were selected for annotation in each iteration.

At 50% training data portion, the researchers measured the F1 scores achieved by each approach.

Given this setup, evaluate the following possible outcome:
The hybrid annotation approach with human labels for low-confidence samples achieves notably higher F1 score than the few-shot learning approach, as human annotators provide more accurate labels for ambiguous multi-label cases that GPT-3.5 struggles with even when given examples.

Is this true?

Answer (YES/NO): YES